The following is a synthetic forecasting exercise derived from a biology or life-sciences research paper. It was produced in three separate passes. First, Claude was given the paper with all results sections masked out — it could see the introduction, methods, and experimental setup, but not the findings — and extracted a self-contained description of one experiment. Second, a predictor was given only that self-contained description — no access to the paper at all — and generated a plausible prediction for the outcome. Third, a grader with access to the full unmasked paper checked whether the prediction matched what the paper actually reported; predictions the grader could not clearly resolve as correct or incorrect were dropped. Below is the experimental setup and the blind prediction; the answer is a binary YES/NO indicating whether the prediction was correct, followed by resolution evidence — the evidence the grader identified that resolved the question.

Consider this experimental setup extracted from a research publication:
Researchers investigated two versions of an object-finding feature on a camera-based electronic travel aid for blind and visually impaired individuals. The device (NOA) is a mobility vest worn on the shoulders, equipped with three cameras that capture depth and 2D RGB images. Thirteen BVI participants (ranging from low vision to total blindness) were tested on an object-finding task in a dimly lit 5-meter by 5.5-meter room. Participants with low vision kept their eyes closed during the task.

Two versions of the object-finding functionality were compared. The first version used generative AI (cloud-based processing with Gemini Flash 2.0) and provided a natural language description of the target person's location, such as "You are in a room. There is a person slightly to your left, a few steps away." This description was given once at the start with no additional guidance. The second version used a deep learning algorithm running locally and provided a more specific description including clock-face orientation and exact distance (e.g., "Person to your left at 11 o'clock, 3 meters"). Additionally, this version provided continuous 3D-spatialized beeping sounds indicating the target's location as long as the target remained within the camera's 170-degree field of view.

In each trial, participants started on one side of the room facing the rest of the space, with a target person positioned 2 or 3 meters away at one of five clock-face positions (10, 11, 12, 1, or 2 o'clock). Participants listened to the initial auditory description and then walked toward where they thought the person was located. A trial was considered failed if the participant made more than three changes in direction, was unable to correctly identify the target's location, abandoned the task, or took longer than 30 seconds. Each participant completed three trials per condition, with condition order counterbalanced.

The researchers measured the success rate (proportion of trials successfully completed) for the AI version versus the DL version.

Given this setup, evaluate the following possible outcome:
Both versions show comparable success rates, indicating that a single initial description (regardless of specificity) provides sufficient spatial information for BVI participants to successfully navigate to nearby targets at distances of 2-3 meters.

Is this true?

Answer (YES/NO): NO